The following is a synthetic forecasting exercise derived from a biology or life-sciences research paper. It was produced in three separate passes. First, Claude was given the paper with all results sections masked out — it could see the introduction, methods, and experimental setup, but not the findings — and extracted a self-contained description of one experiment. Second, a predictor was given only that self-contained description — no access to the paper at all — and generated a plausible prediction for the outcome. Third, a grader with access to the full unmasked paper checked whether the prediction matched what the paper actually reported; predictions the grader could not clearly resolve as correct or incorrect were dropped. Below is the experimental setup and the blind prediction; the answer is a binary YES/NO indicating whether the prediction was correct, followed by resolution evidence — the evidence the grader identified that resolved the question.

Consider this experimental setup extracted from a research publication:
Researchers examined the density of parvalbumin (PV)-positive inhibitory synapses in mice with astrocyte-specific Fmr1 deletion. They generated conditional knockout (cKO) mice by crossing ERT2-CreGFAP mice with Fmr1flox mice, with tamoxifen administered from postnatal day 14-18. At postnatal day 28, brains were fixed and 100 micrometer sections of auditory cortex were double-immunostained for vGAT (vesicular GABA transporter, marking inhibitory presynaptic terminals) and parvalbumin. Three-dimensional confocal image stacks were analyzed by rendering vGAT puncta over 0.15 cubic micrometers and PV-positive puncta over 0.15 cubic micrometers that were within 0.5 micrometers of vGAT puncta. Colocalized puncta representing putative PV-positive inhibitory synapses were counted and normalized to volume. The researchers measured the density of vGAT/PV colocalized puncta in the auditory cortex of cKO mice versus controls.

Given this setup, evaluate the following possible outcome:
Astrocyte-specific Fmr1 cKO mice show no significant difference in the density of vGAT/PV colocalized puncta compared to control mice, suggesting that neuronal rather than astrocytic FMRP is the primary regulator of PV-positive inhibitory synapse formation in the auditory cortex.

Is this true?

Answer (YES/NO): NO